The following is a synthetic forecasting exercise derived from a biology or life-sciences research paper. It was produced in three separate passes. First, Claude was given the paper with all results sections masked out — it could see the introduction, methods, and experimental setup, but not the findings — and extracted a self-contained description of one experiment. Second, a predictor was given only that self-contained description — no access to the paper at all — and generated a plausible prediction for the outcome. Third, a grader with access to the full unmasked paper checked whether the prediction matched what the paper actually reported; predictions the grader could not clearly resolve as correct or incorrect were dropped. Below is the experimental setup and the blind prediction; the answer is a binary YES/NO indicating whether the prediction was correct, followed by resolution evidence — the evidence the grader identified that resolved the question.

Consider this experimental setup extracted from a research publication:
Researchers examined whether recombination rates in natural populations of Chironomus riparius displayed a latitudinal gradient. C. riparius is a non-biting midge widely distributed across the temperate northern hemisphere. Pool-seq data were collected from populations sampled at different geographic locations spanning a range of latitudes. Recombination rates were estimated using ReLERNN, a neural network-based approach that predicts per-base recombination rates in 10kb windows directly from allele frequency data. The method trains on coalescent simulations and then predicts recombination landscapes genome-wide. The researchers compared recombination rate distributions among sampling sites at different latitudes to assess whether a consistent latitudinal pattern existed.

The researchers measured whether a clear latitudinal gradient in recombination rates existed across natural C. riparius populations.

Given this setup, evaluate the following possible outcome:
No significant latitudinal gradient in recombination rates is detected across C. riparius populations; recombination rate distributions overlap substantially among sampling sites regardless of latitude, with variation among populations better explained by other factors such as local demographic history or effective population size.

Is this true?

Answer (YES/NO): YES